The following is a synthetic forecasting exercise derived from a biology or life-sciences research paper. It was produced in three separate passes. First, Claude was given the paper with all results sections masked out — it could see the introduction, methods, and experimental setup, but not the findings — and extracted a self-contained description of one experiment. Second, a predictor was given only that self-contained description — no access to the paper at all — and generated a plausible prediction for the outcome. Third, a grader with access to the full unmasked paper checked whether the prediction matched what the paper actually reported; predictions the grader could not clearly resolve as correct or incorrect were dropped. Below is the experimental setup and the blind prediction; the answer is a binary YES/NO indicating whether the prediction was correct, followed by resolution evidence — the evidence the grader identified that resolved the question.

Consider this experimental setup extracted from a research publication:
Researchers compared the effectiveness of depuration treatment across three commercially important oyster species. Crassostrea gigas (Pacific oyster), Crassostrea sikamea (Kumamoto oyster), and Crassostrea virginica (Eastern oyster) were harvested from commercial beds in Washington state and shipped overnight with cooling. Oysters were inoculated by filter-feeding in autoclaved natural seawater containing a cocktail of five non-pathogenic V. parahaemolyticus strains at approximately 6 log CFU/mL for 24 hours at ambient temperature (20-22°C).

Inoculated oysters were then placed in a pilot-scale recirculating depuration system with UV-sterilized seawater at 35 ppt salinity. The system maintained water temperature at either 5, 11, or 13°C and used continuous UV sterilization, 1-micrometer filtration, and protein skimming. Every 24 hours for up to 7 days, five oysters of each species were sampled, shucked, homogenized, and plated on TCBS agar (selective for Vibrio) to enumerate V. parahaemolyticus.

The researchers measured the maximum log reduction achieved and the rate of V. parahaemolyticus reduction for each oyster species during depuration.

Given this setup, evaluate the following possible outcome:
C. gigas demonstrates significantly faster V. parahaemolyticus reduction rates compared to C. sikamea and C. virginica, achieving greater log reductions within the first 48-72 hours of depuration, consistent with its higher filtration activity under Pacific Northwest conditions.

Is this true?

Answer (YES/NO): NO